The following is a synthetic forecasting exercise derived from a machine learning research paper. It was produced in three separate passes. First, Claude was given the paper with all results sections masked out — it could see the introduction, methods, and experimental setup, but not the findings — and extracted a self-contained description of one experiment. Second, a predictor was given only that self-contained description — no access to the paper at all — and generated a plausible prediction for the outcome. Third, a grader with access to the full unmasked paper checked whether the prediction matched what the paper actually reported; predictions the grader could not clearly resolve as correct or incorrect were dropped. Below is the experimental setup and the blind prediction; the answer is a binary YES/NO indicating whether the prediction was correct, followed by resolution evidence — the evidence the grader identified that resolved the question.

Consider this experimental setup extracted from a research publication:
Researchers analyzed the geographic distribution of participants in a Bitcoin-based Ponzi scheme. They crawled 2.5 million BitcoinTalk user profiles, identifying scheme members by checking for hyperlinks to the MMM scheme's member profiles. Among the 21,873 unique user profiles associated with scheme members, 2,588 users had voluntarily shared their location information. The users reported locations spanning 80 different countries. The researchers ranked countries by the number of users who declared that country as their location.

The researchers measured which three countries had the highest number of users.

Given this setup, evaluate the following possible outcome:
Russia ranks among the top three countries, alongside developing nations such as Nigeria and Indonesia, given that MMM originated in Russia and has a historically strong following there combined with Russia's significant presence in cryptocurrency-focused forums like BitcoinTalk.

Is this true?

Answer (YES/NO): NO